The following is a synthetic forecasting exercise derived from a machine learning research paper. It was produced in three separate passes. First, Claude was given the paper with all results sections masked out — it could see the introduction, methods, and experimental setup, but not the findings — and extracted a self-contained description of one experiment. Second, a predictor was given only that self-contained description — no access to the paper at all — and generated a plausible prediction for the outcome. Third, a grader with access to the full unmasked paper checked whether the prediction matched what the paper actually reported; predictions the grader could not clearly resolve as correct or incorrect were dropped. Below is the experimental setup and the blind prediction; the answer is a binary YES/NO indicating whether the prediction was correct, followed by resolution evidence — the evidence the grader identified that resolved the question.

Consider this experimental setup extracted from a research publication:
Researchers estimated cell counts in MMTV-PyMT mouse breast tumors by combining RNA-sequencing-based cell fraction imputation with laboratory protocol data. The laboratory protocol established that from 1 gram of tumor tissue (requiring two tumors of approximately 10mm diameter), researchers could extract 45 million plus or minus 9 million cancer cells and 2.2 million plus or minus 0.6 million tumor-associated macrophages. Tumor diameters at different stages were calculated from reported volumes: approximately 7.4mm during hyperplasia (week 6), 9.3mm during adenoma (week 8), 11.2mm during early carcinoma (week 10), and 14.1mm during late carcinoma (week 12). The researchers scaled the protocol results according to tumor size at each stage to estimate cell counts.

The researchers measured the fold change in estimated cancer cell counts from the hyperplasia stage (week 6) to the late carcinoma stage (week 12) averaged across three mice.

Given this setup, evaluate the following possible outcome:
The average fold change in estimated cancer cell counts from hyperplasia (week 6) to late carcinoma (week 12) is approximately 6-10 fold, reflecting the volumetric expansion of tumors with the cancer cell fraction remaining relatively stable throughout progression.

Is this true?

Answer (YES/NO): NO